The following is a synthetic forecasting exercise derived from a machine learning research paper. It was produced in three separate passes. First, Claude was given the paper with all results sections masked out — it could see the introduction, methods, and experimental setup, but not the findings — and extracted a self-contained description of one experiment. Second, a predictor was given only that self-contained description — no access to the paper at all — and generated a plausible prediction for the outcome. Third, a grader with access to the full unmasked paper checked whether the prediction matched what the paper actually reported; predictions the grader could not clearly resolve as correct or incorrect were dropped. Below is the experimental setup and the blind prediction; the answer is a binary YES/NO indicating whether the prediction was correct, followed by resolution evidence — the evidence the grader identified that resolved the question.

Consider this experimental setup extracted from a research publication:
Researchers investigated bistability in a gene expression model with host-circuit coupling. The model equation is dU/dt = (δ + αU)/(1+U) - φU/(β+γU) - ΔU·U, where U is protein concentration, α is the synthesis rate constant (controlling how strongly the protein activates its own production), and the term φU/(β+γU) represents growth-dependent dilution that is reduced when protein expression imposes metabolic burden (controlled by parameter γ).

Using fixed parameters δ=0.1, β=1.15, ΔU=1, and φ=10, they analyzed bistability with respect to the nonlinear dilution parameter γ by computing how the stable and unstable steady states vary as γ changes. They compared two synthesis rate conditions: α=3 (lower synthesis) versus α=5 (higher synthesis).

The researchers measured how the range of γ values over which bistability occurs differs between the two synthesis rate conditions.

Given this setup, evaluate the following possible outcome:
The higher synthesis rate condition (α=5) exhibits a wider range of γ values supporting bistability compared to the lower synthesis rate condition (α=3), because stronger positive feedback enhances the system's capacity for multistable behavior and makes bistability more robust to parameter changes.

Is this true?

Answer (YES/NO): NO